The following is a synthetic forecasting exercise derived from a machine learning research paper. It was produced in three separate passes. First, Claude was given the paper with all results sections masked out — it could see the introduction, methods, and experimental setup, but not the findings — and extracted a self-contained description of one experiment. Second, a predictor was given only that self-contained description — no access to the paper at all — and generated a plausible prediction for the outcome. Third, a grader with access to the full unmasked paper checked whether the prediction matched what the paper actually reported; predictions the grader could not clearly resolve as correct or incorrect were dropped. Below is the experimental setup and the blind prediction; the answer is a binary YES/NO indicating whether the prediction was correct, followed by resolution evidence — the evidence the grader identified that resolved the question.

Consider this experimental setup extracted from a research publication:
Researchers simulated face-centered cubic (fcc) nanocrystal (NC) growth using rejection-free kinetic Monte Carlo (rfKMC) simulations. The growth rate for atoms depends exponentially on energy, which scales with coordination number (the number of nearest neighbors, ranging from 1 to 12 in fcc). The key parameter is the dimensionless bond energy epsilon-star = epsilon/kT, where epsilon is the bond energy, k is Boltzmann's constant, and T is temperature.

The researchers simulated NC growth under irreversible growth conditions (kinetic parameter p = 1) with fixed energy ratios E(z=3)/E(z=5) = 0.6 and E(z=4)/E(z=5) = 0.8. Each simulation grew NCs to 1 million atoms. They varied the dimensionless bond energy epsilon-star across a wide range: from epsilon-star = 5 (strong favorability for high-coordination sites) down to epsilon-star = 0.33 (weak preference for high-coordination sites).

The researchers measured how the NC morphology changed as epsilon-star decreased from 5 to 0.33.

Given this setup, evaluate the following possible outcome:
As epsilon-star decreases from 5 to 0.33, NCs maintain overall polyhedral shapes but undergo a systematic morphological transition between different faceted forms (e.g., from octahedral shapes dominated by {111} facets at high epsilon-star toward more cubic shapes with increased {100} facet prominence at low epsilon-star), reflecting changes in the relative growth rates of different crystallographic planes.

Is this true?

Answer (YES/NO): NO